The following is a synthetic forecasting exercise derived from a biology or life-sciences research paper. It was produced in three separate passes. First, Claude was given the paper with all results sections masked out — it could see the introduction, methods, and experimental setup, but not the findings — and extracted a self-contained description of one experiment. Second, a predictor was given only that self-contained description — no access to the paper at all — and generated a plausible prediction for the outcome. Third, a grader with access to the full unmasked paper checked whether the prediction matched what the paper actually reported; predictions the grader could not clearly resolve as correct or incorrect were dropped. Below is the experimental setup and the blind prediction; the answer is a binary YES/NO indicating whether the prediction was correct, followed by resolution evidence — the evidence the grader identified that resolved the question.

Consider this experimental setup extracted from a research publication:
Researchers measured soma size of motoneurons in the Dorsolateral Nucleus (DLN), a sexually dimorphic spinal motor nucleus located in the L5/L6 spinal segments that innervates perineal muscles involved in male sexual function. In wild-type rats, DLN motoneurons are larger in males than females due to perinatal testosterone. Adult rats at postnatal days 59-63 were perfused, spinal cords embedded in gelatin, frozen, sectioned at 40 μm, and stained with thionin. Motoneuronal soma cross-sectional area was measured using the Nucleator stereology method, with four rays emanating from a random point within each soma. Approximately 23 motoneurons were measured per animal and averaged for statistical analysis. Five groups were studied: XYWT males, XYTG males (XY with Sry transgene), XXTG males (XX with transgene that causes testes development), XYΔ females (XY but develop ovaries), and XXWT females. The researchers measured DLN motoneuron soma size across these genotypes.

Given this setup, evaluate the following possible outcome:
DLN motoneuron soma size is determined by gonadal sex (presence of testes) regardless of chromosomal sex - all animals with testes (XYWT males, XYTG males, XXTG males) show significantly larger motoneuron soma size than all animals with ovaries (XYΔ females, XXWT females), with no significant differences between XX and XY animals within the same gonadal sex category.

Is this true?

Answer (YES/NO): NO